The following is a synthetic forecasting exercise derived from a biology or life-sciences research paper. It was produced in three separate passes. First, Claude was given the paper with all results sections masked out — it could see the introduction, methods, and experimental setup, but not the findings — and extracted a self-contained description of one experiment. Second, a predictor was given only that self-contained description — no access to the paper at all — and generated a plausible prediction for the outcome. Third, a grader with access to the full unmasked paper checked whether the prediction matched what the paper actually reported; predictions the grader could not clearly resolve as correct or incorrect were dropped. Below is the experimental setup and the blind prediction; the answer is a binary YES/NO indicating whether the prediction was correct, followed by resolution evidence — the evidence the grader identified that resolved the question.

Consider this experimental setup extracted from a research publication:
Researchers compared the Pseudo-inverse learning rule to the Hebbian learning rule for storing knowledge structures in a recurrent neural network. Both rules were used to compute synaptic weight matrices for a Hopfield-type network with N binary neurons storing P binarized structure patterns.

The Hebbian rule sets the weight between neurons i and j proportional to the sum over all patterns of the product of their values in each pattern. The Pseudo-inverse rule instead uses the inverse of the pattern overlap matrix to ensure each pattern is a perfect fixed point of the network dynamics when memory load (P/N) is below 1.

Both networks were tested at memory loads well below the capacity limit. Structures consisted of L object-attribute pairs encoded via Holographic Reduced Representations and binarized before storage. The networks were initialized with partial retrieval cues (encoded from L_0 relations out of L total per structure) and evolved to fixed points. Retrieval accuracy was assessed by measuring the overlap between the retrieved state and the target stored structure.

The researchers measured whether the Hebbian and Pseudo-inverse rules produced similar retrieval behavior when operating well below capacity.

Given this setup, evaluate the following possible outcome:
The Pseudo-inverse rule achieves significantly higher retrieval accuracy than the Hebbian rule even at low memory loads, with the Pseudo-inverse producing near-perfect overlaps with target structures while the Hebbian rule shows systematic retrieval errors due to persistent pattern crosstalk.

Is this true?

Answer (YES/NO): YES